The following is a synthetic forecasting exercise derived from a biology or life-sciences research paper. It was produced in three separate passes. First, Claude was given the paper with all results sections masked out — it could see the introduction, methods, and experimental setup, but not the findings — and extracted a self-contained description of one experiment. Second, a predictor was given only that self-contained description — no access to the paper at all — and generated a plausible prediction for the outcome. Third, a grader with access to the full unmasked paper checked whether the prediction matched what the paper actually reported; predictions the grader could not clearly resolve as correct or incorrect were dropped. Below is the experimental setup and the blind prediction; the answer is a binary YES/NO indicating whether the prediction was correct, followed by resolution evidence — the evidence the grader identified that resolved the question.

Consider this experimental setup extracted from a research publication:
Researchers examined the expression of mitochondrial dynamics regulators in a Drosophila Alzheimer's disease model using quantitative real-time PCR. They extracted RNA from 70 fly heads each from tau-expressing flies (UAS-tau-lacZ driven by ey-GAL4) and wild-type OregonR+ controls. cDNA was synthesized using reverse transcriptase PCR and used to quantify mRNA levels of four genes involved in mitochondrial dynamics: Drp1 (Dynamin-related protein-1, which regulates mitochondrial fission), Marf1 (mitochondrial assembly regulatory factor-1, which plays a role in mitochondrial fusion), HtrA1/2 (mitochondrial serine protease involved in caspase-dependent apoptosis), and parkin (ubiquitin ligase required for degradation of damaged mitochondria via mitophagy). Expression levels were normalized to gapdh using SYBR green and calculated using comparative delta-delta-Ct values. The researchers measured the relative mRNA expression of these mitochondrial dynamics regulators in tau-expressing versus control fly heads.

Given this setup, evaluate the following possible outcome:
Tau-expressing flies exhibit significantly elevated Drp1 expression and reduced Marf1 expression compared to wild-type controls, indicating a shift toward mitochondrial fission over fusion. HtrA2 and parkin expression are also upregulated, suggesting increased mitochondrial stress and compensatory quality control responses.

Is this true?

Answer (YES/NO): NO